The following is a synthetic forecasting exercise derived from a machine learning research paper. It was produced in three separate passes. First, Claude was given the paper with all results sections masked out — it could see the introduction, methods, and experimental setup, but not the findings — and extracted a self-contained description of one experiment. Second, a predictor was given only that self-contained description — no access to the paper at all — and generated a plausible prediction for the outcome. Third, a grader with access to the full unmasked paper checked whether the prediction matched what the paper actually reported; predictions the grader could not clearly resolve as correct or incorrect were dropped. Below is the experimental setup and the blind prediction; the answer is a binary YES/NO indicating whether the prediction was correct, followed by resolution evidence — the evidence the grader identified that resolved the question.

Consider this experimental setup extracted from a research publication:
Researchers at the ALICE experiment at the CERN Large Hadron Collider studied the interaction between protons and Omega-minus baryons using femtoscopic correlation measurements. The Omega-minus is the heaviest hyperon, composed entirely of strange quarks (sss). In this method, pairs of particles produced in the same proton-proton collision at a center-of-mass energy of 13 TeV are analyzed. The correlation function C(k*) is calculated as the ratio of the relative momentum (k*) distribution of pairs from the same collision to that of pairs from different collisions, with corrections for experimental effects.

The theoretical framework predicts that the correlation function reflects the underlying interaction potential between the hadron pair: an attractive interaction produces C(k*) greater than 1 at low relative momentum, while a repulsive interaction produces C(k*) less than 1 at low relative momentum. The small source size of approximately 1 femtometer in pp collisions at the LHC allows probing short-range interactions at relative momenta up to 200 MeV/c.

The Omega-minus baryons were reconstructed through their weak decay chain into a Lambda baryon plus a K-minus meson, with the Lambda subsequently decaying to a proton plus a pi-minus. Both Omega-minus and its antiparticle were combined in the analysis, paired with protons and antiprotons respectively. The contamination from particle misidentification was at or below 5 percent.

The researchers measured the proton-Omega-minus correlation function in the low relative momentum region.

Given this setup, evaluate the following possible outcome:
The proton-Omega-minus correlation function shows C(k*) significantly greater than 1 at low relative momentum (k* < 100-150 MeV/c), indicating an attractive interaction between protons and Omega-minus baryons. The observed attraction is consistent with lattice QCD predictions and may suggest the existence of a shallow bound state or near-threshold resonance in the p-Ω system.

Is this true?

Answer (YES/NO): NO